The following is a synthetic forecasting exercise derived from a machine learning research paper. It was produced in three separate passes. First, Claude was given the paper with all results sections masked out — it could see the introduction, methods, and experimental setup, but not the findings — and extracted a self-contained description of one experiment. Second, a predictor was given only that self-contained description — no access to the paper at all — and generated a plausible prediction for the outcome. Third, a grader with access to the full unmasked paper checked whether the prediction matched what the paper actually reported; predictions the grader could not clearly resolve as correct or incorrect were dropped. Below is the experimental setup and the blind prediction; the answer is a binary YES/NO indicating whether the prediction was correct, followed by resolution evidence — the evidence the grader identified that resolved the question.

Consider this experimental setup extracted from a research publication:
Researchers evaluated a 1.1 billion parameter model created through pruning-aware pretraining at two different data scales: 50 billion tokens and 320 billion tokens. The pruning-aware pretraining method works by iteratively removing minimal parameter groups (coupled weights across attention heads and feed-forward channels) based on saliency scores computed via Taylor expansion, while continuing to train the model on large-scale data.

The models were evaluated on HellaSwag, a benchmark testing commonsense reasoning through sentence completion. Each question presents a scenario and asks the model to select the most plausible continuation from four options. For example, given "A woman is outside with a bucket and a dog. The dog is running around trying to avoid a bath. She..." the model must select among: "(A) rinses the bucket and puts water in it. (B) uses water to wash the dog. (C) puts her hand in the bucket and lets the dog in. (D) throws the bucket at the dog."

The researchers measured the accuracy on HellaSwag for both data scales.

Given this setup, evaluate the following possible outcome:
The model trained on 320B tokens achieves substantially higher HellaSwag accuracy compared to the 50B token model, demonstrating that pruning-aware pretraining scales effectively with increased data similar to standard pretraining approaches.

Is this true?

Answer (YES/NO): YES